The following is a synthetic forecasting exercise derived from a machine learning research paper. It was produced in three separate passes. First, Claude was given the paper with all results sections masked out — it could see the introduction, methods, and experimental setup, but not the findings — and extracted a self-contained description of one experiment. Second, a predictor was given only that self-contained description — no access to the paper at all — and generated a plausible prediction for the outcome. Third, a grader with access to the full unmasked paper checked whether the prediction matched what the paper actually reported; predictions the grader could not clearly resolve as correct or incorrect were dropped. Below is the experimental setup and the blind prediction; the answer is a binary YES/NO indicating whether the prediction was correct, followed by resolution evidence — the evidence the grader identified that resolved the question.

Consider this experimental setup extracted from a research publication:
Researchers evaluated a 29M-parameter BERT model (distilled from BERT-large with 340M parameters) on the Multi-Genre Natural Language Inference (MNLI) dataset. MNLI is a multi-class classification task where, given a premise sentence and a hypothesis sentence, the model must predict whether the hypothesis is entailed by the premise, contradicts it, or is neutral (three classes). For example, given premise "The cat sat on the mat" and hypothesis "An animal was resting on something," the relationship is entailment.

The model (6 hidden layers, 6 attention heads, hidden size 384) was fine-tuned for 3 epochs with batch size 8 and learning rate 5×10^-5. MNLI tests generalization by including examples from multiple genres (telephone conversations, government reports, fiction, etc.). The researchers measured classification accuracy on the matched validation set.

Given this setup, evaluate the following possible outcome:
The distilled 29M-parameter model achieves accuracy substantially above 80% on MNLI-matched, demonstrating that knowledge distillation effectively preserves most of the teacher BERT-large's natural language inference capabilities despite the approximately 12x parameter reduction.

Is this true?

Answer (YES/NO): NO